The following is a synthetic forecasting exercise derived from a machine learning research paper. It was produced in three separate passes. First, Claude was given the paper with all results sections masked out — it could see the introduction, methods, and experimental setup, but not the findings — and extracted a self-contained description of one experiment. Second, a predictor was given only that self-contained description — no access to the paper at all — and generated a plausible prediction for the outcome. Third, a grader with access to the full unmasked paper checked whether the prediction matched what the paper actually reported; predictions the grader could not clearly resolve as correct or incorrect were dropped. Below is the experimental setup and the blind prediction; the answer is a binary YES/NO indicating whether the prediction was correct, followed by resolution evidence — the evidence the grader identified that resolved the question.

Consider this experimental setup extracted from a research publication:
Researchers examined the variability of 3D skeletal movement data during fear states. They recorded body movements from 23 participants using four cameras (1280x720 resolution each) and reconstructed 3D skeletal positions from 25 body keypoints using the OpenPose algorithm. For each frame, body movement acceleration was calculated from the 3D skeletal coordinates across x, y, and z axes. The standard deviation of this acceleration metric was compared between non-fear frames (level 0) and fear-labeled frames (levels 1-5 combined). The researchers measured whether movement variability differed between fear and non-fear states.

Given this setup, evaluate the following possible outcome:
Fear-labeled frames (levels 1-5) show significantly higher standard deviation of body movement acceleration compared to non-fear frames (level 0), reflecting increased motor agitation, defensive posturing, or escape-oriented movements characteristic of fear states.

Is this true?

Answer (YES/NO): NO